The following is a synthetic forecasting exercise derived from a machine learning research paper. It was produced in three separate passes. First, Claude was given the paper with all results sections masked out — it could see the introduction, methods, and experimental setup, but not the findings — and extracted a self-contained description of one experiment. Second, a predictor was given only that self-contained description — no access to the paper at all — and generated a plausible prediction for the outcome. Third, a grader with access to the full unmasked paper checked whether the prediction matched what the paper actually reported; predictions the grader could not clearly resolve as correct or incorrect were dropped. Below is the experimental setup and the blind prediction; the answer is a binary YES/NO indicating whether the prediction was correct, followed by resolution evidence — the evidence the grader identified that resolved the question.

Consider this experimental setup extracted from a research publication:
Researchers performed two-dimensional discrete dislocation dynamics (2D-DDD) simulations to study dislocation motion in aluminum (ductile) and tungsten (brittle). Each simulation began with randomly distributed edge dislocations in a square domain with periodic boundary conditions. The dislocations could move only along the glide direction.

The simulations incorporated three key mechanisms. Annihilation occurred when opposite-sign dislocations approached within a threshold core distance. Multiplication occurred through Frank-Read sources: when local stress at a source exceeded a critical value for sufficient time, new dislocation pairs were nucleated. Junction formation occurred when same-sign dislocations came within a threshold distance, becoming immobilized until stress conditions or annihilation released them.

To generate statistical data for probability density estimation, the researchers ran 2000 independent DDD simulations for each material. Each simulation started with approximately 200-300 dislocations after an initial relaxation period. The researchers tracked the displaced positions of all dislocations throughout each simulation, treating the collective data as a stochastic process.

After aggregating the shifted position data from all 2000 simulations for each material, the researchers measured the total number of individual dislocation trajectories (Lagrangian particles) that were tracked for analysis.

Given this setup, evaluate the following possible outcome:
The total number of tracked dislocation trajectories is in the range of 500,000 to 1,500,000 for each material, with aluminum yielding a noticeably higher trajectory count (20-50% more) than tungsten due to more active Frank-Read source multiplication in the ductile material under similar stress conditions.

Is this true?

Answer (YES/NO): NO